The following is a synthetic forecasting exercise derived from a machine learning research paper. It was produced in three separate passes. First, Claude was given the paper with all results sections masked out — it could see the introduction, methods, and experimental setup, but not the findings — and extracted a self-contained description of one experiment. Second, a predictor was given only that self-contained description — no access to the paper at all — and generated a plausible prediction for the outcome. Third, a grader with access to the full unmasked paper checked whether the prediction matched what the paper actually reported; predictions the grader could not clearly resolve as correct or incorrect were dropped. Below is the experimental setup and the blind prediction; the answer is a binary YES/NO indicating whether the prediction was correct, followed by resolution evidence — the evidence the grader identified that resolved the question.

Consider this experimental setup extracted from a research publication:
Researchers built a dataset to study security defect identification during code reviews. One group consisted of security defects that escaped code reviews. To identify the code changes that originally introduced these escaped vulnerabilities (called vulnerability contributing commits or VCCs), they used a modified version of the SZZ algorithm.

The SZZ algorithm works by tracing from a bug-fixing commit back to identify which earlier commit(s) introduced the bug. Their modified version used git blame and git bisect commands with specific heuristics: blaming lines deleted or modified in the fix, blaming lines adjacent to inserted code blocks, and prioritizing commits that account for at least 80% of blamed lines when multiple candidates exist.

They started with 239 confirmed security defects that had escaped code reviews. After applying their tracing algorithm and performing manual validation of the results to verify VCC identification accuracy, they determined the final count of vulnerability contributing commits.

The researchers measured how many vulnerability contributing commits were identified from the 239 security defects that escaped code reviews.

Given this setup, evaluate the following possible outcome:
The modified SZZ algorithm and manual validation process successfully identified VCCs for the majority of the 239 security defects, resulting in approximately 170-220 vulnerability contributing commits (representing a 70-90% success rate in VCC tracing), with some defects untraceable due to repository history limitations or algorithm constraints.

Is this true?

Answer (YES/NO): NO